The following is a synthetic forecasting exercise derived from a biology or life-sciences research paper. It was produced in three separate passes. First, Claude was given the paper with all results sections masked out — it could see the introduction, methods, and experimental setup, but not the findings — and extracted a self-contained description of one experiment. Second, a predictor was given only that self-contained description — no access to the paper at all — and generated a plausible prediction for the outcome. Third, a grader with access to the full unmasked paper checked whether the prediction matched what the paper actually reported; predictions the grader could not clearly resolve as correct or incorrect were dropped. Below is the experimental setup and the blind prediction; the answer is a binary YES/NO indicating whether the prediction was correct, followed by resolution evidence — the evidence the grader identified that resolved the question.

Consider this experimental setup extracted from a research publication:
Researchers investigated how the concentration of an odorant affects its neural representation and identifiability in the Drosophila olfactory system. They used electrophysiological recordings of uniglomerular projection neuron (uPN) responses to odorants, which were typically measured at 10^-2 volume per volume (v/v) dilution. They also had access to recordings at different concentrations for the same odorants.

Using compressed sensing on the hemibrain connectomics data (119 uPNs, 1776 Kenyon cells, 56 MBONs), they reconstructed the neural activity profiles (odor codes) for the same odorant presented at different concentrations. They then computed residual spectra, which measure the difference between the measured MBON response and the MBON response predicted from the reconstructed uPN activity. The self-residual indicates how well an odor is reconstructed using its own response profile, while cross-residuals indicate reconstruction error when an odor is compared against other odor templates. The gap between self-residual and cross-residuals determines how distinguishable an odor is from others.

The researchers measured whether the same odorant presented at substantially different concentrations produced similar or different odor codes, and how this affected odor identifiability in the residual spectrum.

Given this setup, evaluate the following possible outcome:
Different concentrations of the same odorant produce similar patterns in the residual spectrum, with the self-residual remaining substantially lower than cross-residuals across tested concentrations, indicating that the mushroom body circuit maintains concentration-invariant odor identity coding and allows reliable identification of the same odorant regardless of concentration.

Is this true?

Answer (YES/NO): NO